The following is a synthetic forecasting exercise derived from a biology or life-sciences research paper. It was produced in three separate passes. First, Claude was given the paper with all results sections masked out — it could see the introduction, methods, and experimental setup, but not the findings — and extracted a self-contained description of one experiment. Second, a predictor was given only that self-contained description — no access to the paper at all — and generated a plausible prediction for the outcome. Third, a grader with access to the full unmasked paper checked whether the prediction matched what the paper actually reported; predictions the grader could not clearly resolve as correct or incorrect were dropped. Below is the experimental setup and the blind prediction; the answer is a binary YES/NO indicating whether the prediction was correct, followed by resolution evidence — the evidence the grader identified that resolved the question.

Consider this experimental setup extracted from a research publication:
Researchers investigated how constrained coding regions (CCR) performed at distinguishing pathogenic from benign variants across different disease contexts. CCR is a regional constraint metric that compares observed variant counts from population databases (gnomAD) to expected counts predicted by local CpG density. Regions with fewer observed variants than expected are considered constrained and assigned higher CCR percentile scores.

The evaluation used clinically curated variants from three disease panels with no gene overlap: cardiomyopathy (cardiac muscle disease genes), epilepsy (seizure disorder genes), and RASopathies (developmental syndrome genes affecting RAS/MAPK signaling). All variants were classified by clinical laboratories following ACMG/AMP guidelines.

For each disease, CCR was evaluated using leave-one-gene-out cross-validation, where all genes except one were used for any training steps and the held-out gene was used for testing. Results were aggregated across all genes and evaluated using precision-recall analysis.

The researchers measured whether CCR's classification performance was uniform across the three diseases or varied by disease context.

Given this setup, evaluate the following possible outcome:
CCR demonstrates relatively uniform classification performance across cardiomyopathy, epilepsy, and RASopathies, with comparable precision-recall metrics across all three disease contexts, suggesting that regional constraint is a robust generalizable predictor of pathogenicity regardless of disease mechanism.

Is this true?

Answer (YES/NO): NO